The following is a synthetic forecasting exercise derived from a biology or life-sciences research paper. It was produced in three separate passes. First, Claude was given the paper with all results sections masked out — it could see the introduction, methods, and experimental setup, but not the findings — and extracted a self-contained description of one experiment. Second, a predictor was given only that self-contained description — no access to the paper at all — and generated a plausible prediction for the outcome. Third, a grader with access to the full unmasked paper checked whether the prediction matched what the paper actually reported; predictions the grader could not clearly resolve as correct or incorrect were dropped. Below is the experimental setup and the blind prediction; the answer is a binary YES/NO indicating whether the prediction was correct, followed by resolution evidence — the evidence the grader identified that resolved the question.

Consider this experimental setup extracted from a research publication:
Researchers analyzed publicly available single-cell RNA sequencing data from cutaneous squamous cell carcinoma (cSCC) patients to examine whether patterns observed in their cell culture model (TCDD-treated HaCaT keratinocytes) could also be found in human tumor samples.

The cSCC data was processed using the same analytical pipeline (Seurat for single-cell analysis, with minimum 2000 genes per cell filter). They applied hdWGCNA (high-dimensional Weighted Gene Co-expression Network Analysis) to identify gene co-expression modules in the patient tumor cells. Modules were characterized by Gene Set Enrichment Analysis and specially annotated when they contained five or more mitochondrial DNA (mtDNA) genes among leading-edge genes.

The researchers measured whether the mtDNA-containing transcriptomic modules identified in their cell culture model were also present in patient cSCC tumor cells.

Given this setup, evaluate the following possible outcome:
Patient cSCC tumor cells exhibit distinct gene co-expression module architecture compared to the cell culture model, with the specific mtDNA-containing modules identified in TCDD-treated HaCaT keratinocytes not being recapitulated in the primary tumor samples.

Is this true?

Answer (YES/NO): NO